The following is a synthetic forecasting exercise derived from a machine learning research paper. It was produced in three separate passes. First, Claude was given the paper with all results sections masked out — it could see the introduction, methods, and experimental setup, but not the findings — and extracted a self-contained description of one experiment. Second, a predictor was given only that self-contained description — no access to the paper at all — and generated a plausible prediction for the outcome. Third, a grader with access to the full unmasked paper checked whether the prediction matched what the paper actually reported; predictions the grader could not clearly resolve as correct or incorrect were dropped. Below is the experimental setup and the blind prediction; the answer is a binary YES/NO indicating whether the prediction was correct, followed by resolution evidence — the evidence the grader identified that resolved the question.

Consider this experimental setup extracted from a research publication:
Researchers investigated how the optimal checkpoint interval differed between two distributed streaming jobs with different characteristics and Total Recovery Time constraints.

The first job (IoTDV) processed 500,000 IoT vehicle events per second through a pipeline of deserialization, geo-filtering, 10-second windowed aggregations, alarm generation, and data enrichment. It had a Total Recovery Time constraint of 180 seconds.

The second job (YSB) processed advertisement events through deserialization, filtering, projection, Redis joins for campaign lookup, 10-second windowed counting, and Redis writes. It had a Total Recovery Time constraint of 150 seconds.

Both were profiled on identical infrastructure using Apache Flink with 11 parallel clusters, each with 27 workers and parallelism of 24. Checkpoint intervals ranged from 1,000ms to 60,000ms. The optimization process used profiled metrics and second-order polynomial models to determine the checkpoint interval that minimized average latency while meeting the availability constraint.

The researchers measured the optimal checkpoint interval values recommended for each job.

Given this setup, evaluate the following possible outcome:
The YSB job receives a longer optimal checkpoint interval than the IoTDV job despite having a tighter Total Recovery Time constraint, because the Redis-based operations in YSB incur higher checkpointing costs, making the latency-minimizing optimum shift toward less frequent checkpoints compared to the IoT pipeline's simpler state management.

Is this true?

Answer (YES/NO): NO